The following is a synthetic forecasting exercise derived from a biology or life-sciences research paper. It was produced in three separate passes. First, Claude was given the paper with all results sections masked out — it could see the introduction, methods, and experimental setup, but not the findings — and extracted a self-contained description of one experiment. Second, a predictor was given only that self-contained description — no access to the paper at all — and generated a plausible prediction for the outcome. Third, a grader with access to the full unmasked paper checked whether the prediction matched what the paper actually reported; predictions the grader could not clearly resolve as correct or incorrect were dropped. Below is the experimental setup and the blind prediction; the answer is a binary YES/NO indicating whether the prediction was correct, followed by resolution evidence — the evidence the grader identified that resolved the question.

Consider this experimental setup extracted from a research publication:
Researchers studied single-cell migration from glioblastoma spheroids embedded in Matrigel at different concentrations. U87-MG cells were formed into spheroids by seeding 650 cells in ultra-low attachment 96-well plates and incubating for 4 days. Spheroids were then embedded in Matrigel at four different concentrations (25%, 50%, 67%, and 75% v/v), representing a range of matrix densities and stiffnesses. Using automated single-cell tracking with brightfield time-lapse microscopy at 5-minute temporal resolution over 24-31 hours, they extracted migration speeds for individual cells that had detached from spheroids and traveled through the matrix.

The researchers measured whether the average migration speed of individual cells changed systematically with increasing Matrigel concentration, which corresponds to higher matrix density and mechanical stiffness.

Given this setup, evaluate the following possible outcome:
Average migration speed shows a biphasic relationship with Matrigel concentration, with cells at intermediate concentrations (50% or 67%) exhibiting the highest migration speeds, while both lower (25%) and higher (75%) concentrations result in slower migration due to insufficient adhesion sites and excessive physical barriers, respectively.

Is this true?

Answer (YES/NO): NO